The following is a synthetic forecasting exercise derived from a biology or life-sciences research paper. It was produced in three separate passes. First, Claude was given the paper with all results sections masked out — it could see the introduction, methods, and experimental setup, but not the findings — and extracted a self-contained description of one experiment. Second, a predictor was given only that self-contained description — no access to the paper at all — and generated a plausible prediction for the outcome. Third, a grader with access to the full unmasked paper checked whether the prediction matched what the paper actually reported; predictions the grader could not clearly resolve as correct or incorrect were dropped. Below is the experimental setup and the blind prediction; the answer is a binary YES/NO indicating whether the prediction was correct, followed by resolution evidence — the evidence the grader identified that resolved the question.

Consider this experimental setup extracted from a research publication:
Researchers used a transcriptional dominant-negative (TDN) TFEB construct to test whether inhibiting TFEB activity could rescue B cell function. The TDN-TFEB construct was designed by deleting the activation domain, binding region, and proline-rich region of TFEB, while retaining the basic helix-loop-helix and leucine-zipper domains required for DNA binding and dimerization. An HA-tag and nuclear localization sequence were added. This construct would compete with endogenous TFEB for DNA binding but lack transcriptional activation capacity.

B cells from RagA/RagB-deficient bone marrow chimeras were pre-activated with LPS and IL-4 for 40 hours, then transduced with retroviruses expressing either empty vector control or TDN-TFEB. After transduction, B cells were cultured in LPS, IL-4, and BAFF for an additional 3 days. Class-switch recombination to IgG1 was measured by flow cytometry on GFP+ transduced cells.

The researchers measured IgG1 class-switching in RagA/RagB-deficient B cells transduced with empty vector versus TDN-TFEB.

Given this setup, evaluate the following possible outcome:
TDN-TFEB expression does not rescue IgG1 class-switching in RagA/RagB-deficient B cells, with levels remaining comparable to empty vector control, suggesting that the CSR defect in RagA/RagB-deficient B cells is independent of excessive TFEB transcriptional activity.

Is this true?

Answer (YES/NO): NO